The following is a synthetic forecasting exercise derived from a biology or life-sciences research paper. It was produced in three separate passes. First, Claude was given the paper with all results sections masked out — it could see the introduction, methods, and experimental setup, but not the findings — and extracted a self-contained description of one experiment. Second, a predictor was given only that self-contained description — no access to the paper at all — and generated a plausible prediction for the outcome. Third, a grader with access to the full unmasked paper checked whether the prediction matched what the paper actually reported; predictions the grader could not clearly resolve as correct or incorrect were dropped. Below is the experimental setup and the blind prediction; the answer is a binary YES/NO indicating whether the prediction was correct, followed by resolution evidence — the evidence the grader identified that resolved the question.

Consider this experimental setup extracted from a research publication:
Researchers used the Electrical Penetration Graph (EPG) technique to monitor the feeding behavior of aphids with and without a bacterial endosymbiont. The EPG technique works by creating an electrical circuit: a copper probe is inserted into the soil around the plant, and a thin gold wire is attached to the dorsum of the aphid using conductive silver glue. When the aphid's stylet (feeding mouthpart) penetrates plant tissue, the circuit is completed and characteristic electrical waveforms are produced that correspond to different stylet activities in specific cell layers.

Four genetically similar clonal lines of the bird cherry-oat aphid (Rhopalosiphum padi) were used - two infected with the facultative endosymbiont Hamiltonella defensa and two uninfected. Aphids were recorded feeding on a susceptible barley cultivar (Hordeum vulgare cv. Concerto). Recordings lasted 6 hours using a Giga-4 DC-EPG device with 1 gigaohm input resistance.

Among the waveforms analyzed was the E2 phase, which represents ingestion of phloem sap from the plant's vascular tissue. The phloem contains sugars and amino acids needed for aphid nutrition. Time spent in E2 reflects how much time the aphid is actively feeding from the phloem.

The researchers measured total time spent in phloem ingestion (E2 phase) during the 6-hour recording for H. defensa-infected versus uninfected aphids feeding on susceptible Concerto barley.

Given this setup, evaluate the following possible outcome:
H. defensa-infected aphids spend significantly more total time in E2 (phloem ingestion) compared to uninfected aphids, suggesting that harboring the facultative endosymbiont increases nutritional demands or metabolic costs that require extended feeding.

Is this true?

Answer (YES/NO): NO